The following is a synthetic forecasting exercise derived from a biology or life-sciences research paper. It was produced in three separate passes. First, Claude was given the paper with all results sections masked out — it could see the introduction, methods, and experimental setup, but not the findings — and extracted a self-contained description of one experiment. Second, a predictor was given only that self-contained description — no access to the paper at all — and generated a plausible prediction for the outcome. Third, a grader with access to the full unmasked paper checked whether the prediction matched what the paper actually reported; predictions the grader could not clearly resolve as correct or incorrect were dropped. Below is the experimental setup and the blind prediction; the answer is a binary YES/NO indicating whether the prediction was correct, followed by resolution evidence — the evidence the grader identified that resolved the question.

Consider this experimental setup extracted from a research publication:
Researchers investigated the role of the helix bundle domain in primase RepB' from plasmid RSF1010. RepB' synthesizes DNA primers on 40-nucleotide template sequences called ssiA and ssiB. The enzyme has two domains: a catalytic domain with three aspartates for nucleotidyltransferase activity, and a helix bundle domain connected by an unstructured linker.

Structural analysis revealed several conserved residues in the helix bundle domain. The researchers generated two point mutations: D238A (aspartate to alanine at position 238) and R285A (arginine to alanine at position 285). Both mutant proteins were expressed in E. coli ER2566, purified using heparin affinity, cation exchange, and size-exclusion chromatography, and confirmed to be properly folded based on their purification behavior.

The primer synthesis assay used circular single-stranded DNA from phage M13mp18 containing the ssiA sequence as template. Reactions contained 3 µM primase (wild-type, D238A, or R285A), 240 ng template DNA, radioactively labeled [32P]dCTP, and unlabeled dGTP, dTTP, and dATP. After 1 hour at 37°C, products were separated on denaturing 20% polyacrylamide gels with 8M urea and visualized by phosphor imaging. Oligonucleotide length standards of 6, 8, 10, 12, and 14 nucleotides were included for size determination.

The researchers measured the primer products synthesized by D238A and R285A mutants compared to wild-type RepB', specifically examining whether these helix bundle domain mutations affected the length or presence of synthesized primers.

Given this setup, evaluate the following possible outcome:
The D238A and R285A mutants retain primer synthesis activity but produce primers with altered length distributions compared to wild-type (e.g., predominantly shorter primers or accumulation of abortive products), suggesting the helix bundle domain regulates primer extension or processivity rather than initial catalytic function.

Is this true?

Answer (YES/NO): NO